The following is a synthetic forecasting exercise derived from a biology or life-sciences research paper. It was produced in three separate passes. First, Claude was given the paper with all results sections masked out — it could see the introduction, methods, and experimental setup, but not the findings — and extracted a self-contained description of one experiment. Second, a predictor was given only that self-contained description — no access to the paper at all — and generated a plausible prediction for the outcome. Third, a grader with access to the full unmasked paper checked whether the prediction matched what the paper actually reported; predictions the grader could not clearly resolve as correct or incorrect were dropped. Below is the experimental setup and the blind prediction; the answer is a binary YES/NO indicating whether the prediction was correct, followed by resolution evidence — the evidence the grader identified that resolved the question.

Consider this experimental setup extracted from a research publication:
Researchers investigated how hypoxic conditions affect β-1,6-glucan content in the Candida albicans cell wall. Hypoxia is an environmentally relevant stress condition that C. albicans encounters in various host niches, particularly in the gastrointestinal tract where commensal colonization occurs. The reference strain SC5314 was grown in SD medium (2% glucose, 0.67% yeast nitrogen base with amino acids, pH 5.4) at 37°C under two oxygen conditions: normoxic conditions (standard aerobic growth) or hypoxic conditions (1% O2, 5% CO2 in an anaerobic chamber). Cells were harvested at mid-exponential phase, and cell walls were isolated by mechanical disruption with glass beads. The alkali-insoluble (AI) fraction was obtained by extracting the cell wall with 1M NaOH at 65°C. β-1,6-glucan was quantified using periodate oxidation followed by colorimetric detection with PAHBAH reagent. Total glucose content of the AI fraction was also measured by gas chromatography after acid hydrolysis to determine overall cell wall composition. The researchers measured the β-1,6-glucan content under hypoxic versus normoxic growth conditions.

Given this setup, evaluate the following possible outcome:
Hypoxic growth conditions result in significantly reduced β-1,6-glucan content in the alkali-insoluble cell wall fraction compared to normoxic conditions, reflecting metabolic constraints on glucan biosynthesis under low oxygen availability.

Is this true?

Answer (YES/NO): NO